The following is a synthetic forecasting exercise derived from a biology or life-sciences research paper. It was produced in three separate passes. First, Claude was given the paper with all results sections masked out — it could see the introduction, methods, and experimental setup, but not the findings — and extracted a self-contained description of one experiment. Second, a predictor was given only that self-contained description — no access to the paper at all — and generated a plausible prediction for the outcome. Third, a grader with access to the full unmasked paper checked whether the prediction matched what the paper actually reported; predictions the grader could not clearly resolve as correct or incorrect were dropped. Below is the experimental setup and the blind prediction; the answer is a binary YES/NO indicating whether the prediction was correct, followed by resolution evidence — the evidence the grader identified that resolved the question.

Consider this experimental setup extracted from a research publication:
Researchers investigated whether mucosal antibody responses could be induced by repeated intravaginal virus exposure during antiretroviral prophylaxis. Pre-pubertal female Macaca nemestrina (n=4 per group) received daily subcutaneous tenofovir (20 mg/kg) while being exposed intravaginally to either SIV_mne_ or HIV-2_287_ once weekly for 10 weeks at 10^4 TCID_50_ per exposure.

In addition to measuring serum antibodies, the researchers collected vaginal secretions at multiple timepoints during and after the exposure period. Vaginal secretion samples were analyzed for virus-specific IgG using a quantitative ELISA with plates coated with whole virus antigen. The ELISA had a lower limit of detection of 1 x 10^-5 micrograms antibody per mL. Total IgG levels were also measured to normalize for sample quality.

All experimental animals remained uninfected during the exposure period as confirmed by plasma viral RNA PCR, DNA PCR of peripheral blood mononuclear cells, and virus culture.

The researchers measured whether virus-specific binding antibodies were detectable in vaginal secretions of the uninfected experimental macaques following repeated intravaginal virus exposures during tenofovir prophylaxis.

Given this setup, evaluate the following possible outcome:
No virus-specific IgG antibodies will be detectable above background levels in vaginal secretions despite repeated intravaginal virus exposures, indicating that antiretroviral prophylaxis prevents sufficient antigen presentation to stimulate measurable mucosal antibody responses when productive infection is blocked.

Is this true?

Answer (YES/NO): NO